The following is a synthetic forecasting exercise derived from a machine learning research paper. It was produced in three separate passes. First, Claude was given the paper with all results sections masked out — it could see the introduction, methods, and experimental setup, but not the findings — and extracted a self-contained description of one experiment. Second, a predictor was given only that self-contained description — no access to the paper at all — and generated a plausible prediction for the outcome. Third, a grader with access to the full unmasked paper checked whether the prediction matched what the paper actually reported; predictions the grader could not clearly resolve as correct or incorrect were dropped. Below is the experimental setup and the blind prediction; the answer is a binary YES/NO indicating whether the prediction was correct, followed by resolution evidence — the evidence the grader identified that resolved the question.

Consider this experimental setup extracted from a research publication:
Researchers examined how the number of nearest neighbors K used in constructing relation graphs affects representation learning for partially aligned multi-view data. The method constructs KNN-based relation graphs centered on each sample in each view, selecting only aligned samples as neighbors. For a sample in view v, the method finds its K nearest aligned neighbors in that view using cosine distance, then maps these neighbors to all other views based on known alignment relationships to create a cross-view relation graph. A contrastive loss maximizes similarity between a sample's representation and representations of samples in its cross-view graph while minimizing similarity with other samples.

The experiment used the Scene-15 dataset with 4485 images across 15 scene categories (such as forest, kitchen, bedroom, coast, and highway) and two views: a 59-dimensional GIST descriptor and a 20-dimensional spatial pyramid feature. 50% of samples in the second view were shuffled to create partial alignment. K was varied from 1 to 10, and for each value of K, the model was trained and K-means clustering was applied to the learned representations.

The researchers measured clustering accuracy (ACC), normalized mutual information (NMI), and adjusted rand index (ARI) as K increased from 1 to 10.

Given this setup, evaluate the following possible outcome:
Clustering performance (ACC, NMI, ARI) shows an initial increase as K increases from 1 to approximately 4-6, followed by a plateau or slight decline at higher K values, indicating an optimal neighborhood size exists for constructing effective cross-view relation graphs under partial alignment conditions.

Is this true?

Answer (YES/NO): NO